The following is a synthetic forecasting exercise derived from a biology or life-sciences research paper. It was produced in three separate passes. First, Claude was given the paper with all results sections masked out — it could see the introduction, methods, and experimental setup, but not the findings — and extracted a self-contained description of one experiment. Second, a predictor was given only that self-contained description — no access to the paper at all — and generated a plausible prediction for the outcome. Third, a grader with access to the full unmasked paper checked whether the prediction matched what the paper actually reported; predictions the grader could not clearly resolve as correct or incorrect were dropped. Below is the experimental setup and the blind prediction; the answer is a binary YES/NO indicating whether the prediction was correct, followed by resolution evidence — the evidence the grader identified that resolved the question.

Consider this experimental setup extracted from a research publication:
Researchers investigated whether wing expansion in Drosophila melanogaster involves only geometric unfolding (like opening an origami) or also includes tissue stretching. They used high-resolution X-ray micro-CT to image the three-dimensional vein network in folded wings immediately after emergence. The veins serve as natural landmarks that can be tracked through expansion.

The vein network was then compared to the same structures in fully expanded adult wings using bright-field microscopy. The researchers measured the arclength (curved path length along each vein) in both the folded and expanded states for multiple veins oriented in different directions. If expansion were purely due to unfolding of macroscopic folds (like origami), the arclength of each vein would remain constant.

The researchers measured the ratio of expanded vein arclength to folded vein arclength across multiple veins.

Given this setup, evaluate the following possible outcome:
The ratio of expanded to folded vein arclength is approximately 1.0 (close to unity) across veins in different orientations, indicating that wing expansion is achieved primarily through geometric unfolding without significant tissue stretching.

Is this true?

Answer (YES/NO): NO